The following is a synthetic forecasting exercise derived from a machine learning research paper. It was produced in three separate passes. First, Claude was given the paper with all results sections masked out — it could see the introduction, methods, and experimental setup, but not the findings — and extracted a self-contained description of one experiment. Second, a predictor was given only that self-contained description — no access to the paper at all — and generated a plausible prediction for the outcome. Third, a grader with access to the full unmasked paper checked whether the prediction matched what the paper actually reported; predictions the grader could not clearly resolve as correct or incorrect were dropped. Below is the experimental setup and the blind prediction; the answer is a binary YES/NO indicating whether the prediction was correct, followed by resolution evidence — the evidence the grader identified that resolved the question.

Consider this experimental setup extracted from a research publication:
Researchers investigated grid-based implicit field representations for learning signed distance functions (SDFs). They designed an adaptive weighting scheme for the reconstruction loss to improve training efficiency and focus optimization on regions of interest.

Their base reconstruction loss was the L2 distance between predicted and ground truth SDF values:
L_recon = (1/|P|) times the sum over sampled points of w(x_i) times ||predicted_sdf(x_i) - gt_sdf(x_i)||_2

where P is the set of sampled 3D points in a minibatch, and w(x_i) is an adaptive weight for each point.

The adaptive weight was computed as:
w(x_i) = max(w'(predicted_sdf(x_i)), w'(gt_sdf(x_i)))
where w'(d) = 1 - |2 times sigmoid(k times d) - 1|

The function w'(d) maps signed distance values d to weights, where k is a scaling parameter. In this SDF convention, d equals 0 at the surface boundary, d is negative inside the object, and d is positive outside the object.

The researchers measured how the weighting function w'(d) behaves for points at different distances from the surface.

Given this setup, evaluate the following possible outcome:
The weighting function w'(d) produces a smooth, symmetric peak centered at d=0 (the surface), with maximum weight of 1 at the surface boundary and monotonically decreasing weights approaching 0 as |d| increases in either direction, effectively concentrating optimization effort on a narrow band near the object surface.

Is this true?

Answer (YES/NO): YES